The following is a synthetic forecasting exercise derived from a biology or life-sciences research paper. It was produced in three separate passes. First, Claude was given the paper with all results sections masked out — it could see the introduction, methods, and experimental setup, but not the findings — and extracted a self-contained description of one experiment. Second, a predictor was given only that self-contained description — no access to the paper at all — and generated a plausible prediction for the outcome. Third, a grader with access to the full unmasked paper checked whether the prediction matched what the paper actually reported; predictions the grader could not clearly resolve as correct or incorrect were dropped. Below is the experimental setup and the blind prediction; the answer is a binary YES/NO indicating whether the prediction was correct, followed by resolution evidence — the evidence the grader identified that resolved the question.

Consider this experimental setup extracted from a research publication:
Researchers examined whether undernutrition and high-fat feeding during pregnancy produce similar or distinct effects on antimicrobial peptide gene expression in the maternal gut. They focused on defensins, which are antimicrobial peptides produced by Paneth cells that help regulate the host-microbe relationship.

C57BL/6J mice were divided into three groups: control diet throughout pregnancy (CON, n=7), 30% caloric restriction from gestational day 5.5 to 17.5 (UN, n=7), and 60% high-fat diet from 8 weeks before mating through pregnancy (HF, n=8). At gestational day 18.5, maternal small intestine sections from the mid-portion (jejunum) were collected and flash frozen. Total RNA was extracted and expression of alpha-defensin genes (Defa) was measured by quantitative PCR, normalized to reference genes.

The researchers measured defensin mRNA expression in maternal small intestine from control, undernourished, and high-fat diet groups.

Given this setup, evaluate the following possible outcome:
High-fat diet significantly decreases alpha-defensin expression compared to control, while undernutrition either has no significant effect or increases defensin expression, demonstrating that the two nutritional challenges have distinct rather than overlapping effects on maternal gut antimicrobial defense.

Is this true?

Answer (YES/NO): NO